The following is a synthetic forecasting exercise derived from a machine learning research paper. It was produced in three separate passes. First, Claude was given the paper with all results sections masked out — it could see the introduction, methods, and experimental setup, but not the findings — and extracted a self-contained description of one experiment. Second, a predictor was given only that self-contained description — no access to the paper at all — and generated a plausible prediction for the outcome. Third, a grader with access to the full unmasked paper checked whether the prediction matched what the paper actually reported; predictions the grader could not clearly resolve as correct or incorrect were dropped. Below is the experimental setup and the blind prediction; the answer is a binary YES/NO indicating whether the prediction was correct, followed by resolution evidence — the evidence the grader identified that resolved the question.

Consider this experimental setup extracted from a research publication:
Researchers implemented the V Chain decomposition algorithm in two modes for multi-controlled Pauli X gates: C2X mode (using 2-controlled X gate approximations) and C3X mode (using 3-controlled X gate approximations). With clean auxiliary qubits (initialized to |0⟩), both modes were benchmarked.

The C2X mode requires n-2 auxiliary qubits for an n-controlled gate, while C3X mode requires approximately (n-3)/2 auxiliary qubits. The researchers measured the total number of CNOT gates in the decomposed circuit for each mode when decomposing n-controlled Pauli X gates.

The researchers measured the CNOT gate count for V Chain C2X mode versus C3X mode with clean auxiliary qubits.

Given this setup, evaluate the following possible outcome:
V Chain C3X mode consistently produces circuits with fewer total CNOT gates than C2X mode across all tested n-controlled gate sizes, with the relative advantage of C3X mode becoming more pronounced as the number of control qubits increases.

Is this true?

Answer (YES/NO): NO